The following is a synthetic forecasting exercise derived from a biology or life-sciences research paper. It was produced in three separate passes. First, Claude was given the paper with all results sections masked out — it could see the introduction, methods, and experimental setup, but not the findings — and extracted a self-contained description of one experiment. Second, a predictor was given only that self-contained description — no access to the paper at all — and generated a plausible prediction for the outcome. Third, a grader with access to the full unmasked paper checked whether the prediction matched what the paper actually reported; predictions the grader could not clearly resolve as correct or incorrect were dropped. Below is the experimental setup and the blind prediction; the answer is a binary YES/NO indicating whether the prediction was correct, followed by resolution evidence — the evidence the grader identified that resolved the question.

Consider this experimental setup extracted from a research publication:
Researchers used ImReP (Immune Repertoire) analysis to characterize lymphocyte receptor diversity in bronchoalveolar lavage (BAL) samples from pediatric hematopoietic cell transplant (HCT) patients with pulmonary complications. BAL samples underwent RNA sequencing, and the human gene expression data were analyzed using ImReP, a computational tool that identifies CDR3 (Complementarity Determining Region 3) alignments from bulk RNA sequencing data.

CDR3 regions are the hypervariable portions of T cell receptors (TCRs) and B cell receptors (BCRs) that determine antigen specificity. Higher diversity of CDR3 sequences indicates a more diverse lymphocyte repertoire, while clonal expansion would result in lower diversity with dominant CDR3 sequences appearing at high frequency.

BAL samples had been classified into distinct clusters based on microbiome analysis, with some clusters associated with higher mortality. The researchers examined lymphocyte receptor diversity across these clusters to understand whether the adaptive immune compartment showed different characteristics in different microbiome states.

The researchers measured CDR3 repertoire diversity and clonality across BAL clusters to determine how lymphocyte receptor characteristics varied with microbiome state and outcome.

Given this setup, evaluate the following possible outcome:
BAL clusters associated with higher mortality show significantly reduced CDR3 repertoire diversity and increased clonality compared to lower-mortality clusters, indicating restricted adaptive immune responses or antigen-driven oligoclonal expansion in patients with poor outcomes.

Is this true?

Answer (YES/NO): NO